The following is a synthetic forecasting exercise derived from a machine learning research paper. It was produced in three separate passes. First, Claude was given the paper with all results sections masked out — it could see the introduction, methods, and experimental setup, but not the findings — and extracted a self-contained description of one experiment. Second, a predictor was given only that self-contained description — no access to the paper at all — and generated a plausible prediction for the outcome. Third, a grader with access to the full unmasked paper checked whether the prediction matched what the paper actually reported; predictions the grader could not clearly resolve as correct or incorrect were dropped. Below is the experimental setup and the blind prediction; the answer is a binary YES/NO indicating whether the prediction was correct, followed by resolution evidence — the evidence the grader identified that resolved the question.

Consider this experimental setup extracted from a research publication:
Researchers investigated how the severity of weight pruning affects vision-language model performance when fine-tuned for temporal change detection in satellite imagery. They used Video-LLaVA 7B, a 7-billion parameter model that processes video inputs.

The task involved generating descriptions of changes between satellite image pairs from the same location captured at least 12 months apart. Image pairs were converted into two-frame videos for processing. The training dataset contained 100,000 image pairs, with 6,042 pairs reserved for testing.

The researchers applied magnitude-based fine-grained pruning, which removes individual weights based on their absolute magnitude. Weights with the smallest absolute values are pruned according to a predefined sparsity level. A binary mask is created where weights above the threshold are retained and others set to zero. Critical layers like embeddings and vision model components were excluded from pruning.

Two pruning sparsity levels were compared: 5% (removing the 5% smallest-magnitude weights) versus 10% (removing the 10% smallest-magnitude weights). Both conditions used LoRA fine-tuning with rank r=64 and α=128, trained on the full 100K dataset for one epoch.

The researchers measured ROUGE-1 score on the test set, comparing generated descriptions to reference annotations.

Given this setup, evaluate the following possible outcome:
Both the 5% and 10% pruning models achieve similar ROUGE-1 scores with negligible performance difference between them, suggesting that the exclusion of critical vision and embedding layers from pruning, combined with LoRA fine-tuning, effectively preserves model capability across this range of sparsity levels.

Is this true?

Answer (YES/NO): NO